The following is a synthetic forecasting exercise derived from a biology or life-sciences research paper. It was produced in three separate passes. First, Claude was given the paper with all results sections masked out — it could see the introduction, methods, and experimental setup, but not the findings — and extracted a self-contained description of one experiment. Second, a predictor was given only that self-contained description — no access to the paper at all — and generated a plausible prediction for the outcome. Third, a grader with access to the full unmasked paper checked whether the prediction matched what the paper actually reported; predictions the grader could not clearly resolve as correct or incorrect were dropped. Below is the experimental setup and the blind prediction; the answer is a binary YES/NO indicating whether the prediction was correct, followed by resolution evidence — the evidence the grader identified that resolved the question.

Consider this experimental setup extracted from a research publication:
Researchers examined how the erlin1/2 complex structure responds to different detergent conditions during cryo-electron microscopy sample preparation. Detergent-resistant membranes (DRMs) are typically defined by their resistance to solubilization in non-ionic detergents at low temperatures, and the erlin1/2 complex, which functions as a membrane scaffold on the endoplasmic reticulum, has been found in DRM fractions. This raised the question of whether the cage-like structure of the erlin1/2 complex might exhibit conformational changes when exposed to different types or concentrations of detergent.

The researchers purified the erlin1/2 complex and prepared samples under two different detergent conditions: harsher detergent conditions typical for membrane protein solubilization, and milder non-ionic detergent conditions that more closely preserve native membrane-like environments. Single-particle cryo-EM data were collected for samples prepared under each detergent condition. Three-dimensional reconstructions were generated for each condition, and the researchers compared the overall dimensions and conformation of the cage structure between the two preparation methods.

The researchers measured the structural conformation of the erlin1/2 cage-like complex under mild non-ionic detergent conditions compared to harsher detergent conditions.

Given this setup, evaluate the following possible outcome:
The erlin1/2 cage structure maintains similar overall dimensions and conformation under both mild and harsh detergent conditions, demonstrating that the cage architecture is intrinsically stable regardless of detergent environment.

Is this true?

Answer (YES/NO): NO